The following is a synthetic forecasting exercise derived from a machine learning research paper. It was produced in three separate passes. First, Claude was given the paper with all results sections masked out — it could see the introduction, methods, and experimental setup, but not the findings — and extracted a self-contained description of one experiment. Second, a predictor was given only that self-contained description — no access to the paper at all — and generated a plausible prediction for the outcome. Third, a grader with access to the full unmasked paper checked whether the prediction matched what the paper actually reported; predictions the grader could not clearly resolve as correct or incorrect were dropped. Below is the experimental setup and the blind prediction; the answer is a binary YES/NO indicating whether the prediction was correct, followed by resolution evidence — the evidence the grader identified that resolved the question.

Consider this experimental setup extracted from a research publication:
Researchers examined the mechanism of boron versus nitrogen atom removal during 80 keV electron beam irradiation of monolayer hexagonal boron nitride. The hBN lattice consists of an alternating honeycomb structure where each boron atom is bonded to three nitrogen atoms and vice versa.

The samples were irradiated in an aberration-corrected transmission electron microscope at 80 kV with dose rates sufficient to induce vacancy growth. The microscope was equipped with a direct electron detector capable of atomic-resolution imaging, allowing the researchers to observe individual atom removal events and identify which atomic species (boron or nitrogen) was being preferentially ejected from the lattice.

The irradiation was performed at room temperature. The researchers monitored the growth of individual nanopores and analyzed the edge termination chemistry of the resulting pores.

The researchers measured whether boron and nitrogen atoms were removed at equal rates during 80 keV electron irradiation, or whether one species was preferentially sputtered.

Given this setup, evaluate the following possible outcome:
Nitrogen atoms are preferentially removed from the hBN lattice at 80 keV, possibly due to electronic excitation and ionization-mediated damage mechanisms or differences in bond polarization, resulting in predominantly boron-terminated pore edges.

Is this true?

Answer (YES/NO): NO